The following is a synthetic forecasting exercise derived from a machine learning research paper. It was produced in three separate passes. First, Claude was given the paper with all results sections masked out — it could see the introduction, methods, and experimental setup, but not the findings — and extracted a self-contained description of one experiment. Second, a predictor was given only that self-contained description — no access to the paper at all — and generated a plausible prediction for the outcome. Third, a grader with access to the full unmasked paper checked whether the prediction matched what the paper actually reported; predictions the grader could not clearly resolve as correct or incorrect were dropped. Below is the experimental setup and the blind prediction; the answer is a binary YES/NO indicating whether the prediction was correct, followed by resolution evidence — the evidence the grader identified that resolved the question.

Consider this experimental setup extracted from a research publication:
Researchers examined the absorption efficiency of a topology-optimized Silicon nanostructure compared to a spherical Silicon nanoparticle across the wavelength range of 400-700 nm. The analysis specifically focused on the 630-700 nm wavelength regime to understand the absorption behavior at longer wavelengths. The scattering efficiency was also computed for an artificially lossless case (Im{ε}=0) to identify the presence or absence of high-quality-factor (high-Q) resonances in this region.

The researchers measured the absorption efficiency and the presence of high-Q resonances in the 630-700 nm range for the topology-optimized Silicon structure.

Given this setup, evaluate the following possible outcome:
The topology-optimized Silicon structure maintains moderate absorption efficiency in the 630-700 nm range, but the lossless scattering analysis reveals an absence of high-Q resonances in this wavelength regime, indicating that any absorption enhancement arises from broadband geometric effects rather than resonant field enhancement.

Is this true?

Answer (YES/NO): NO